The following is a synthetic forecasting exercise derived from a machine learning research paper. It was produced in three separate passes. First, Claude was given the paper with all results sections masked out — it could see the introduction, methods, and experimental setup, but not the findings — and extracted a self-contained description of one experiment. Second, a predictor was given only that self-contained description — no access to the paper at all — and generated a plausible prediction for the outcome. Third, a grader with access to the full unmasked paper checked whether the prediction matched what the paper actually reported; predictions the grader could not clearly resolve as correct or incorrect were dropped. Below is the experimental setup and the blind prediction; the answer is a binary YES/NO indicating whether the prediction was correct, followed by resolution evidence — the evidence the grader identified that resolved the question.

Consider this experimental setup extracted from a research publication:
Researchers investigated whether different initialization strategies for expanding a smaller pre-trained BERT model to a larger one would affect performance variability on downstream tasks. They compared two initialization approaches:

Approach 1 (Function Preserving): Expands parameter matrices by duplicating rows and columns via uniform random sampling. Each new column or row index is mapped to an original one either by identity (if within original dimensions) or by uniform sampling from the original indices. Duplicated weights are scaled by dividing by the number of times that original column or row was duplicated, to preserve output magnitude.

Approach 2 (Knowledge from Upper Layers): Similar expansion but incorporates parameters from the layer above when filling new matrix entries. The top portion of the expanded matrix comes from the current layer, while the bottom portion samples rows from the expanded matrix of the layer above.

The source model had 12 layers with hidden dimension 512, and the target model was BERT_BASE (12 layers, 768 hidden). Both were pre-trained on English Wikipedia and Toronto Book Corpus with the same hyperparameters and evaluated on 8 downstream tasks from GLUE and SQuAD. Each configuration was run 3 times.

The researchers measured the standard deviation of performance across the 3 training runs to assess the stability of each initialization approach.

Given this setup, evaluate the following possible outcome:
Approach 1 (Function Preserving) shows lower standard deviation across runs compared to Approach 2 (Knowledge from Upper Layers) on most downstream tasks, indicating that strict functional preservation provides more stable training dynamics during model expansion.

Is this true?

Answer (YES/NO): NO